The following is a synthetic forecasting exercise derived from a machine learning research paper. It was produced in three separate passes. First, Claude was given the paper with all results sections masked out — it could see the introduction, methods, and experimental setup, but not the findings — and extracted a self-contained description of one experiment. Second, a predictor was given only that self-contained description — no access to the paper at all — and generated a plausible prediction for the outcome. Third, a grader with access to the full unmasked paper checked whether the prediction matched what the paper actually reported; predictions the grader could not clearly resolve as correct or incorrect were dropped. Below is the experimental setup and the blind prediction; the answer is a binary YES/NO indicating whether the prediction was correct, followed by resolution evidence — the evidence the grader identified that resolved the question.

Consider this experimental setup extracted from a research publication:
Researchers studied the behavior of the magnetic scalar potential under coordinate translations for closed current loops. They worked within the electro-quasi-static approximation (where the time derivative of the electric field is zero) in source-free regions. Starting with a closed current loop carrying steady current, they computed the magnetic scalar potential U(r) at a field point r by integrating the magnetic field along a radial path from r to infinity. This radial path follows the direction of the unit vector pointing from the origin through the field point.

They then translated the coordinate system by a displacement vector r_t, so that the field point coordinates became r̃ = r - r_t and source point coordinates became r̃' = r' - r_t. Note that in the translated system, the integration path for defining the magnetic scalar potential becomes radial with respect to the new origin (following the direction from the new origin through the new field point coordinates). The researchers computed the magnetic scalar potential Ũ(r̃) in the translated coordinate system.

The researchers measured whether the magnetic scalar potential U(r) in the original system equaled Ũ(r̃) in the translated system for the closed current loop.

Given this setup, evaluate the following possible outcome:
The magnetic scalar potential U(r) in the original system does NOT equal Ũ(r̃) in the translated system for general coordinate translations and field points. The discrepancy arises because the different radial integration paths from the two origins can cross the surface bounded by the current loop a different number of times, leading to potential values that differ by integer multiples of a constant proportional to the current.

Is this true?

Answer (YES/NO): NO